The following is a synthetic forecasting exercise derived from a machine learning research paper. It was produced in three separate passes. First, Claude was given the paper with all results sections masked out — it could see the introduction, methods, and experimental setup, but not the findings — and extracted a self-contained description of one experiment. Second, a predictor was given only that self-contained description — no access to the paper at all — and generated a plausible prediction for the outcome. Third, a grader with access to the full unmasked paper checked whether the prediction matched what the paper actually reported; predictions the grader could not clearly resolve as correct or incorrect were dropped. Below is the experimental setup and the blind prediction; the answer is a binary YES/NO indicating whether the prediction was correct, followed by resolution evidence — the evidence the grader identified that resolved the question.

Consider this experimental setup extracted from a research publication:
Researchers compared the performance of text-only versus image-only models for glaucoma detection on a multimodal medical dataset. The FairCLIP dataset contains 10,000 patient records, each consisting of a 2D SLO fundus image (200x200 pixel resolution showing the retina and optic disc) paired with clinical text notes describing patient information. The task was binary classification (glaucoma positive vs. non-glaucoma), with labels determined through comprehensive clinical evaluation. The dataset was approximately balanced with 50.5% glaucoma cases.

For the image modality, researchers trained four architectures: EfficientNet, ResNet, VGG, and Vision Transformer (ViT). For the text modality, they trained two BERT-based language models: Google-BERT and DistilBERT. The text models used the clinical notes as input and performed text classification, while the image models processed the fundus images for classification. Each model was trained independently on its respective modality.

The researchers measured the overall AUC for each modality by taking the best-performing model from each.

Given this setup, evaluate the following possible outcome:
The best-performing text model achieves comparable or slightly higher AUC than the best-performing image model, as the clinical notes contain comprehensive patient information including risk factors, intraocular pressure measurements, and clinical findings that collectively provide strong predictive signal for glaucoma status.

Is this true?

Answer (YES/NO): NO